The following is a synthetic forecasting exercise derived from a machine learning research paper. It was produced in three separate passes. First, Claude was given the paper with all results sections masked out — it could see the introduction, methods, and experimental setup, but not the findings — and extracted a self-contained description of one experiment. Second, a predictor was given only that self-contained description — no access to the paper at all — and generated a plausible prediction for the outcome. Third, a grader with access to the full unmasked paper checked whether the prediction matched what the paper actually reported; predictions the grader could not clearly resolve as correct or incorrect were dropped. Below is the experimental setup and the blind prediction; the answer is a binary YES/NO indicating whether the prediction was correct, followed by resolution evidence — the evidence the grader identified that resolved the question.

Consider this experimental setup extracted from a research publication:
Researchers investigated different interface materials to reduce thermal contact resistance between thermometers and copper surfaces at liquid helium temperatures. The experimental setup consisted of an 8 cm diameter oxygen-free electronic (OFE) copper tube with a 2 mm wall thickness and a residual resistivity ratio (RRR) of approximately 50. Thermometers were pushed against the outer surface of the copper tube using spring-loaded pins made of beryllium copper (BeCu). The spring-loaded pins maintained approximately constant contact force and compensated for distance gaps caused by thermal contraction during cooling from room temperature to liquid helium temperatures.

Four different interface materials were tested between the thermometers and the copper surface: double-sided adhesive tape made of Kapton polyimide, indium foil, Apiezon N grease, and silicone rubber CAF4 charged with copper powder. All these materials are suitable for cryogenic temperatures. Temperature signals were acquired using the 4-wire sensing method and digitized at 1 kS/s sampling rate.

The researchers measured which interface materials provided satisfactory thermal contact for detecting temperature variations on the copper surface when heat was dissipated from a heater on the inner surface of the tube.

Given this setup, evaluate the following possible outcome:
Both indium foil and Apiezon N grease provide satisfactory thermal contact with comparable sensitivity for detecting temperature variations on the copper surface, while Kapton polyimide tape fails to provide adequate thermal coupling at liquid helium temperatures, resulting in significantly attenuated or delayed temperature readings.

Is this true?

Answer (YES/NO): NO